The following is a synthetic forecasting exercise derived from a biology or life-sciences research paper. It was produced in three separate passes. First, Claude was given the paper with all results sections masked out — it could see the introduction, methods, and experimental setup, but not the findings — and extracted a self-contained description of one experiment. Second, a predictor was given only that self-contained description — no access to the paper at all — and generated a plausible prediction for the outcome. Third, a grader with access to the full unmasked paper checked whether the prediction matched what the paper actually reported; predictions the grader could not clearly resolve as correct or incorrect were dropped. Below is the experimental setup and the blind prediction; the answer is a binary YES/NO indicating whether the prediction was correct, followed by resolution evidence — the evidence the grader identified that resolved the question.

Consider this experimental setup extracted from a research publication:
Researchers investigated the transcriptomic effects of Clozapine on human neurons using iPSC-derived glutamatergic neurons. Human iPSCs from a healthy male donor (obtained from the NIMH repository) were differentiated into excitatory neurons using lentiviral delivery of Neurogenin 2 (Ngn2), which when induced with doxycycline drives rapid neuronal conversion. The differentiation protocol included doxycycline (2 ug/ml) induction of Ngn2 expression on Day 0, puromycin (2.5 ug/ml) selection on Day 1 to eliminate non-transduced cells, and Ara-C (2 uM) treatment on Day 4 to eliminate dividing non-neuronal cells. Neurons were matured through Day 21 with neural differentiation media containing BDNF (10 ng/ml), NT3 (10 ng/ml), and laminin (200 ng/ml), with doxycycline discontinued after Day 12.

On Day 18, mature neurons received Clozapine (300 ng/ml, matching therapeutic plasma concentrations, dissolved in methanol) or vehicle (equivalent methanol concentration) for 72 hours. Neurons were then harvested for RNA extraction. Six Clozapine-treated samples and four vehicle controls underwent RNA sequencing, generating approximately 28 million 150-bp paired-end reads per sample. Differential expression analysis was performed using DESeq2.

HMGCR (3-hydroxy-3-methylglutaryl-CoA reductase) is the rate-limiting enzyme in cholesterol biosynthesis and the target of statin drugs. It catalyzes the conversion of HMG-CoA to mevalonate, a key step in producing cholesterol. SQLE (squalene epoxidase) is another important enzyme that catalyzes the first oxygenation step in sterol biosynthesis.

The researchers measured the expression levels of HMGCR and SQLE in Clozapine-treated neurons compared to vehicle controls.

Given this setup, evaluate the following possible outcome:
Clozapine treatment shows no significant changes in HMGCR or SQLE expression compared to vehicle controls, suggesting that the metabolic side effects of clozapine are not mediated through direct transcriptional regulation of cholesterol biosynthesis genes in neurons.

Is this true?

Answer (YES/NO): NO